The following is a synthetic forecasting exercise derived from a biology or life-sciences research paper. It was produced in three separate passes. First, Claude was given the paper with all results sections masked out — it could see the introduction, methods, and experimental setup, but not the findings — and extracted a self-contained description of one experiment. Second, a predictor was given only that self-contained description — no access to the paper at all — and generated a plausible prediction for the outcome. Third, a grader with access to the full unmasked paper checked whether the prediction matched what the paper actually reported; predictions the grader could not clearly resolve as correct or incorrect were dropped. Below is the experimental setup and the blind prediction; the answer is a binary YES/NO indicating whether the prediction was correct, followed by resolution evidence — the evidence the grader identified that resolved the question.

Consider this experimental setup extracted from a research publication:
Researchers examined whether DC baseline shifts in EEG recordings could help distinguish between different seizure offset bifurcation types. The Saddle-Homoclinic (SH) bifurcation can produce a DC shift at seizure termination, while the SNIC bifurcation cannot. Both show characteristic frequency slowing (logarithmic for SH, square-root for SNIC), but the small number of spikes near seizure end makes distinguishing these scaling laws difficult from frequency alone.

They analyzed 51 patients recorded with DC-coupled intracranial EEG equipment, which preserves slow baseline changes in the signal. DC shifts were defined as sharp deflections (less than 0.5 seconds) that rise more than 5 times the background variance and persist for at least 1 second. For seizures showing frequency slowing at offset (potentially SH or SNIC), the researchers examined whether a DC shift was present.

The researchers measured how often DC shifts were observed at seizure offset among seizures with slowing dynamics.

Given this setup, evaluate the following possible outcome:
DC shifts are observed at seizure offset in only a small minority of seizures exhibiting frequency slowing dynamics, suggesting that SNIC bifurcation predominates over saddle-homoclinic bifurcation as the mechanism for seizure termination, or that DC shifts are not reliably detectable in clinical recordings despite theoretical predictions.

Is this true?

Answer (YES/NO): NO